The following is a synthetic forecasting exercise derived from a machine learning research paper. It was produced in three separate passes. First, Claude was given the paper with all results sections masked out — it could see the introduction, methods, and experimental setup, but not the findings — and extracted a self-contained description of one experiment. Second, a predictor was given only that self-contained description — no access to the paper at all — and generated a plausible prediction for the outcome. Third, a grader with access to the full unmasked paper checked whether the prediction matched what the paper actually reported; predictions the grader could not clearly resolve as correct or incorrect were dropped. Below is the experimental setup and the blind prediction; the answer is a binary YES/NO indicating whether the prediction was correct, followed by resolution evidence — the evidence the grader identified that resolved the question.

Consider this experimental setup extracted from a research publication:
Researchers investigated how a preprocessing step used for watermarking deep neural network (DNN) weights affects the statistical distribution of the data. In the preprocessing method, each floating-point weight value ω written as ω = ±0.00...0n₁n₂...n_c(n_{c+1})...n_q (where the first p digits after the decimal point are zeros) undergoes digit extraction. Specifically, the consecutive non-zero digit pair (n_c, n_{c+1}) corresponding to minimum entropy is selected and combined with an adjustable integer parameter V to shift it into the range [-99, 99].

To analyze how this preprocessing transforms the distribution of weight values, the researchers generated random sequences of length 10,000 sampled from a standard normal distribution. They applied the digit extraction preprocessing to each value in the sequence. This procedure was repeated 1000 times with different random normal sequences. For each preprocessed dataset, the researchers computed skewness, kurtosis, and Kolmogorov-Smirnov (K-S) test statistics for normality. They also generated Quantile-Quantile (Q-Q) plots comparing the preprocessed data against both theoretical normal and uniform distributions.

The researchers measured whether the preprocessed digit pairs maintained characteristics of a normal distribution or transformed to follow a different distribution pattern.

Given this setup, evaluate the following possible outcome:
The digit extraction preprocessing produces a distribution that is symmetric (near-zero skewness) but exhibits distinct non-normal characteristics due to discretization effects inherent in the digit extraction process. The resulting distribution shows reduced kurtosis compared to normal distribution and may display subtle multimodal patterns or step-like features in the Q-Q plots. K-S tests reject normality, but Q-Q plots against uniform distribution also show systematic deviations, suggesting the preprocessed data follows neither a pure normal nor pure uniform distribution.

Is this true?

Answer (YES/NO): NO